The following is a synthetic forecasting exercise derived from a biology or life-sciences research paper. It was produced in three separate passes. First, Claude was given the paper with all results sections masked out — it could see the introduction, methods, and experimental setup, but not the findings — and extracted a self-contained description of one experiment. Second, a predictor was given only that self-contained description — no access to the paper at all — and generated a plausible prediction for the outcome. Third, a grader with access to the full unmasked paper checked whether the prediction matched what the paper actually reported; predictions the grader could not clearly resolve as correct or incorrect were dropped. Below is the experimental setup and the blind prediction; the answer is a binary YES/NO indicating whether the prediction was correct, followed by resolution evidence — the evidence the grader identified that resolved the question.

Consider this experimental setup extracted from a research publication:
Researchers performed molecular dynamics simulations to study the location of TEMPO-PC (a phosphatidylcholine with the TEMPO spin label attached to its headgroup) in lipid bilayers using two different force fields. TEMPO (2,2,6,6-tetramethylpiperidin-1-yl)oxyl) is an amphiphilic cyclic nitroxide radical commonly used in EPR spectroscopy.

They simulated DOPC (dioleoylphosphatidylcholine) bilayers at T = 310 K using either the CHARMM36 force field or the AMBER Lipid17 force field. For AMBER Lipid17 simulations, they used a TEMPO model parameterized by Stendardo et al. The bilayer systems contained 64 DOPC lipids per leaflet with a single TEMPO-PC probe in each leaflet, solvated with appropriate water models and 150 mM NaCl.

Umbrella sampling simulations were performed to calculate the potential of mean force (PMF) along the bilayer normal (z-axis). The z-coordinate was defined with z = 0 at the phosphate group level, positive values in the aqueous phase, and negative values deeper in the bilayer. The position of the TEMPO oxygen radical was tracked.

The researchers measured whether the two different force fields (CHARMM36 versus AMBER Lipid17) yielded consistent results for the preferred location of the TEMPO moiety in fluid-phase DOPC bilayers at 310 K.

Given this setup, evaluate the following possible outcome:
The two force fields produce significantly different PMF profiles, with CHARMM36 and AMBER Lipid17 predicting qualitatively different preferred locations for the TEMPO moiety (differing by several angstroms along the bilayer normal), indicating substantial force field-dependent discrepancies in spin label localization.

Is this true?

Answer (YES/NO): NO